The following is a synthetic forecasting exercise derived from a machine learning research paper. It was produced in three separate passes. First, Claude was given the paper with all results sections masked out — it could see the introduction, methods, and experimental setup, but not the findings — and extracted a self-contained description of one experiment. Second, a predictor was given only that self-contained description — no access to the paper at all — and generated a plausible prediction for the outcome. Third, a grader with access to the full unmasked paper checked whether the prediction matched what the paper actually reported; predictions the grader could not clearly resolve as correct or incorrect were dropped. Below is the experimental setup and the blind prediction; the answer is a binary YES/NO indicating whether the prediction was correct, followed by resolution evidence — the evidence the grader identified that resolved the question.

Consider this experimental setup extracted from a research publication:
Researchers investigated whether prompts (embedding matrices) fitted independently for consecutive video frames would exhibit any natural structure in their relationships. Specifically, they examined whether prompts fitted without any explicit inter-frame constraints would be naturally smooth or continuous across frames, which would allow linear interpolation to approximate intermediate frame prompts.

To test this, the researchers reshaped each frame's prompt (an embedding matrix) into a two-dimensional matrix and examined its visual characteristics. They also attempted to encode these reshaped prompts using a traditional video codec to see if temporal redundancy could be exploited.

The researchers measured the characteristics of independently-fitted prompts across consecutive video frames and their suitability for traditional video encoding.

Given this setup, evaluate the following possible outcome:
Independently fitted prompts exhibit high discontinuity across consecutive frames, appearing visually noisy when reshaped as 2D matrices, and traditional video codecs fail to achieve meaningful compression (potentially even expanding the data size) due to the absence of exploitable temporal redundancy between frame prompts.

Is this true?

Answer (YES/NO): YES